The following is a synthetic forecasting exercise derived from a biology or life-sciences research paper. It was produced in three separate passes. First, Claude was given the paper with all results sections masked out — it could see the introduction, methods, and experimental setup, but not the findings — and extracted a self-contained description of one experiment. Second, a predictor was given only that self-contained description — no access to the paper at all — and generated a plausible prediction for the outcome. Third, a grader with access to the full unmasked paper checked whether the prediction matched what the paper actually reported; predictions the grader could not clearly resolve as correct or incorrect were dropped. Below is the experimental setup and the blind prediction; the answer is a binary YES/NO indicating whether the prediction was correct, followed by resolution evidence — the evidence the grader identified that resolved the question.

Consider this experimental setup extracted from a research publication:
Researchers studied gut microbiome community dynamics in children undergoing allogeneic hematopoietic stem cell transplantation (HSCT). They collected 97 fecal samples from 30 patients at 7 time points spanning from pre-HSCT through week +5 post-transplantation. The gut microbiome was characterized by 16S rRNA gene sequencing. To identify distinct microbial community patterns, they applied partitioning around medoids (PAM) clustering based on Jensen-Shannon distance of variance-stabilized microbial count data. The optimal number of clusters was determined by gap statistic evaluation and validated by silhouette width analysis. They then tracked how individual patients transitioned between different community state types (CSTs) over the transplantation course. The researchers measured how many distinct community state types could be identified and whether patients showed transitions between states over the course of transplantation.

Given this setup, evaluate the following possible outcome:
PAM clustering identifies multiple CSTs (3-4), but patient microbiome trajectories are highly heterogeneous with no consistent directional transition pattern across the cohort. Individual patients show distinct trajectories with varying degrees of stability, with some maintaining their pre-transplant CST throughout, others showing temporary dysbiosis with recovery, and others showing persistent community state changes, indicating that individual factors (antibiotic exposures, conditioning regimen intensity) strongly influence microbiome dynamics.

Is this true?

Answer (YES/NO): NO